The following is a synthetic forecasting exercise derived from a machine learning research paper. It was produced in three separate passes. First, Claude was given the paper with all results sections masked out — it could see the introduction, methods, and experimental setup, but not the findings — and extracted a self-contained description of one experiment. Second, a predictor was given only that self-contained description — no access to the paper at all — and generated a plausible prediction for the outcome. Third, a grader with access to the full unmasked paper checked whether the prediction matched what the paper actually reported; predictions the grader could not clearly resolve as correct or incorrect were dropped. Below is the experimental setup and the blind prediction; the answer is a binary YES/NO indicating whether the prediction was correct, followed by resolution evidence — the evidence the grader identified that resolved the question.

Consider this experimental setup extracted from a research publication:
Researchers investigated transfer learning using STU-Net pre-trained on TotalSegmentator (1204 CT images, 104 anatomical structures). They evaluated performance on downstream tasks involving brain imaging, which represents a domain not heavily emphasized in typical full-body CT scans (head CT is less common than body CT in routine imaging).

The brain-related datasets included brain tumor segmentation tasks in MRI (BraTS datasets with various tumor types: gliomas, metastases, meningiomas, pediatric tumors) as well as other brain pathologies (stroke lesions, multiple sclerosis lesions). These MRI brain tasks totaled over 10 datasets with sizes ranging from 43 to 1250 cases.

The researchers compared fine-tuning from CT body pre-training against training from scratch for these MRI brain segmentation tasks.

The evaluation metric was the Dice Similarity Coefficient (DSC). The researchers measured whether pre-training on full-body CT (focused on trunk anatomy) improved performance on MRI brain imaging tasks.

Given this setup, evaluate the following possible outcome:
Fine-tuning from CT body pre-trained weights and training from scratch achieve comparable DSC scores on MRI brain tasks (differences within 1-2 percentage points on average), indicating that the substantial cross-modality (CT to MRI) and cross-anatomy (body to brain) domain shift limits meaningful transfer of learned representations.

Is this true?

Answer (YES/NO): NO